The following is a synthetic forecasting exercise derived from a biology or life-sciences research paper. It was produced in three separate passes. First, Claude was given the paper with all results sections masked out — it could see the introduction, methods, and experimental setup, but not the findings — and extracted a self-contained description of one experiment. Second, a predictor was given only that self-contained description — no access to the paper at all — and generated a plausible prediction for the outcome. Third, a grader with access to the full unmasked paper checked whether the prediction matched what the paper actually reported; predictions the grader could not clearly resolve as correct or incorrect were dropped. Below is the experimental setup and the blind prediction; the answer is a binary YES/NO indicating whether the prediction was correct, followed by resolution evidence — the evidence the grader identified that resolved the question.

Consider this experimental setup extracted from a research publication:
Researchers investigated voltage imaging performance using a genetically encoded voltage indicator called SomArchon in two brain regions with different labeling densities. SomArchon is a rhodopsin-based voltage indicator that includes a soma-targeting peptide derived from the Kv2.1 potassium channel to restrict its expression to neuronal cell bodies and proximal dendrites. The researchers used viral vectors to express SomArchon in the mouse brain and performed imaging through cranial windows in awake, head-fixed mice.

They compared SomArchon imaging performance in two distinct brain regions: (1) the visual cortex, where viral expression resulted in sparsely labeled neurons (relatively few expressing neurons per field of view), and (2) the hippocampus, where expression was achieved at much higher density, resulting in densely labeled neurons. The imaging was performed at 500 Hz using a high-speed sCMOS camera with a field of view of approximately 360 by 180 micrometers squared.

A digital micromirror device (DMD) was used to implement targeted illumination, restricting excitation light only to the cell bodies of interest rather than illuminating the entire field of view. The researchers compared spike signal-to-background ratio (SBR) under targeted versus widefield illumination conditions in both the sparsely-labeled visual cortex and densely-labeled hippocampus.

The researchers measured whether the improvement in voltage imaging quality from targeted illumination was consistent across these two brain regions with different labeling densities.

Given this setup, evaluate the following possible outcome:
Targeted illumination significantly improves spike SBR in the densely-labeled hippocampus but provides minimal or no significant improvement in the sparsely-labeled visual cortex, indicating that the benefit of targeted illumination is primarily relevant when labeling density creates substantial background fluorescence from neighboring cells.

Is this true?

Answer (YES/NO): NO